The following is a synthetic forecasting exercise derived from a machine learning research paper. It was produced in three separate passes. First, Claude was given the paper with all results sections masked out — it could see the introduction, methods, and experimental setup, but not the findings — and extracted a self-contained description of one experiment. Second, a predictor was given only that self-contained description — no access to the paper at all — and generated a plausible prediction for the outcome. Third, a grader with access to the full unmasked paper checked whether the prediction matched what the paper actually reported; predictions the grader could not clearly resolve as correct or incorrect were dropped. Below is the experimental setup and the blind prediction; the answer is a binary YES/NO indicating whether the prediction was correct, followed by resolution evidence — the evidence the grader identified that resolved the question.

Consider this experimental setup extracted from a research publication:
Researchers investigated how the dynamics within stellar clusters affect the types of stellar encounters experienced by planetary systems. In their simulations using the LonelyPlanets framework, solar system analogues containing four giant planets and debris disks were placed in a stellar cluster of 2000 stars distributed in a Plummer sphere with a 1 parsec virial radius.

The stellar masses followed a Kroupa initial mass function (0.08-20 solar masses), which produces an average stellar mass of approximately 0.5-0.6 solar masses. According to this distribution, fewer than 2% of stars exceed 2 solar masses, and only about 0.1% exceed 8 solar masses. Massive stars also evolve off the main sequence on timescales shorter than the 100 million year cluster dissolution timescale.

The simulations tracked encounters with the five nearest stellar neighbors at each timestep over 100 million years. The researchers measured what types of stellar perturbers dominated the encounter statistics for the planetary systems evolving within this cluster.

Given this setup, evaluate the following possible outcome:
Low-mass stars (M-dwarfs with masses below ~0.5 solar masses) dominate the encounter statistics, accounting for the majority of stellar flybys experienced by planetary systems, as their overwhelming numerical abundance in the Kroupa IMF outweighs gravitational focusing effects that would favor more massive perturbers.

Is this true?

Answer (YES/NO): YES